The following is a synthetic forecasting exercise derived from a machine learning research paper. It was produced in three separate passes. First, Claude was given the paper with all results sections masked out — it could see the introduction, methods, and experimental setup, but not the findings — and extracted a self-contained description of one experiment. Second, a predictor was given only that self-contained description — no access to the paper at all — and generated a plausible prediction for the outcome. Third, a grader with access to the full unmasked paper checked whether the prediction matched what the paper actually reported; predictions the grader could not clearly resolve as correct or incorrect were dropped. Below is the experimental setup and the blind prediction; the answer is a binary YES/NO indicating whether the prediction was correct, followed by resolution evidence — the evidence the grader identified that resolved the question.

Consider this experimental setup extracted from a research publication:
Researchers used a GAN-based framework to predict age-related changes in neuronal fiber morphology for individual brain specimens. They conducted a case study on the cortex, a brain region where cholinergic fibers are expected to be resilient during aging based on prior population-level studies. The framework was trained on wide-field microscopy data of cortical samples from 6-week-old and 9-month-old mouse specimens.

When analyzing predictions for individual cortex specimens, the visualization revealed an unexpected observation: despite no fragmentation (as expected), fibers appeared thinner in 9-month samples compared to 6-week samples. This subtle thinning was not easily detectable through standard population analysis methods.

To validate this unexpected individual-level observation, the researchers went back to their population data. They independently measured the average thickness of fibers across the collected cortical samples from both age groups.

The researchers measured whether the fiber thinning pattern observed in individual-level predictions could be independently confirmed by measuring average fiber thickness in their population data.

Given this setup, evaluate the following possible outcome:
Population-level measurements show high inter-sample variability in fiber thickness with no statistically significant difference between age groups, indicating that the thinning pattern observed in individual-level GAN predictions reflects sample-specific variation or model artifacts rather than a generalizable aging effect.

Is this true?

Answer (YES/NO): NO